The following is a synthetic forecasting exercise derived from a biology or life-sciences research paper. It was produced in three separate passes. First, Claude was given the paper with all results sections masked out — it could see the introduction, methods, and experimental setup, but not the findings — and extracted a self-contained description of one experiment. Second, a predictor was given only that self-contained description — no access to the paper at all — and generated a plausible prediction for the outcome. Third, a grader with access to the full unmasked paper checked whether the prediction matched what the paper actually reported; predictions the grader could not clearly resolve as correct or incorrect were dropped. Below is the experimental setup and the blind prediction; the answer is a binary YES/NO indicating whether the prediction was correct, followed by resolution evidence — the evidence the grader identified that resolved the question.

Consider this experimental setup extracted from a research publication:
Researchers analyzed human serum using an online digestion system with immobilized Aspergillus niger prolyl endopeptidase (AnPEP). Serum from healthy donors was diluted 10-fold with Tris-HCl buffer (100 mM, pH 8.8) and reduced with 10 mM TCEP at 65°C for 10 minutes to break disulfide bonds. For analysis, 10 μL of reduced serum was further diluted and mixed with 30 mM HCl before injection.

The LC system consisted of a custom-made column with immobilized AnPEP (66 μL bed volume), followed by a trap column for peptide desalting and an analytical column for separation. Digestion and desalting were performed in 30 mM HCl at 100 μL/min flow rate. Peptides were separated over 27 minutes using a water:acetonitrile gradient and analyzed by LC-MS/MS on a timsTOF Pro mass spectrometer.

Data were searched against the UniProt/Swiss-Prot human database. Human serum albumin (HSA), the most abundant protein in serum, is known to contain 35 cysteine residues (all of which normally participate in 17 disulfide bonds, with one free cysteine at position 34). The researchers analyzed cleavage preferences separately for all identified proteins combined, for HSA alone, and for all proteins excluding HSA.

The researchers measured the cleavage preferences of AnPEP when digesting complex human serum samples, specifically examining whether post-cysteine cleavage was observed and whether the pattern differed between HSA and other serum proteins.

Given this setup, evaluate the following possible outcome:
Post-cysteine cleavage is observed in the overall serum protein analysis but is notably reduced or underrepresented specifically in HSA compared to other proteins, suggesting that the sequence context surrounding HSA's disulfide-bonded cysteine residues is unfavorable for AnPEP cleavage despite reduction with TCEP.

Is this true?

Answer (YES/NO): YES